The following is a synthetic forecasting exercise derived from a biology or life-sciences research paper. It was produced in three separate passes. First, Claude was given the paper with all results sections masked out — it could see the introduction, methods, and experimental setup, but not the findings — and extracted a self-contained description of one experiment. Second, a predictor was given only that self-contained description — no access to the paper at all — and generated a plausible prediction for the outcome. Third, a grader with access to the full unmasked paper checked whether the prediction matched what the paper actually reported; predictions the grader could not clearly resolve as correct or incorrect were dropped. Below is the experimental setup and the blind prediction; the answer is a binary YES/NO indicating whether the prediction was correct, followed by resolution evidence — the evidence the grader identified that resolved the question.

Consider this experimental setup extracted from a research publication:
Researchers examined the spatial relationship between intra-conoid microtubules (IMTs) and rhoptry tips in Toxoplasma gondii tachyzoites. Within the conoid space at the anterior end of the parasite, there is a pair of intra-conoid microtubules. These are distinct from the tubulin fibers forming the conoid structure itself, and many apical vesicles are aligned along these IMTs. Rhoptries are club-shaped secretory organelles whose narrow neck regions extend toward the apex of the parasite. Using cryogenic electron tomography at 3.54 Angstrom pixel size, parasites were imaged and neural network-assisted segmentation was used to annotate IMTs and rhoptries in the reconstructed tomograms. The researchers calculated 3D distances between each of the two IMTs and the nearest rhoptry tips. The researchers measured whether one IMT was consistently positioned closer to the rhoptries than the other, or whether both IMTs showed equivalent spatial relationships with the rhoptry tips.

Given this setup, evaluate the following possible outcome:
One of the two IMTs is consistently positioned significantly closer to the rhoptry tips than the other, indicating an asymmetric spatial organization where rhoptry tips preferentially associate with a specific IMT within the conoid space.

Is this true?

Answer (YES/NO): NO